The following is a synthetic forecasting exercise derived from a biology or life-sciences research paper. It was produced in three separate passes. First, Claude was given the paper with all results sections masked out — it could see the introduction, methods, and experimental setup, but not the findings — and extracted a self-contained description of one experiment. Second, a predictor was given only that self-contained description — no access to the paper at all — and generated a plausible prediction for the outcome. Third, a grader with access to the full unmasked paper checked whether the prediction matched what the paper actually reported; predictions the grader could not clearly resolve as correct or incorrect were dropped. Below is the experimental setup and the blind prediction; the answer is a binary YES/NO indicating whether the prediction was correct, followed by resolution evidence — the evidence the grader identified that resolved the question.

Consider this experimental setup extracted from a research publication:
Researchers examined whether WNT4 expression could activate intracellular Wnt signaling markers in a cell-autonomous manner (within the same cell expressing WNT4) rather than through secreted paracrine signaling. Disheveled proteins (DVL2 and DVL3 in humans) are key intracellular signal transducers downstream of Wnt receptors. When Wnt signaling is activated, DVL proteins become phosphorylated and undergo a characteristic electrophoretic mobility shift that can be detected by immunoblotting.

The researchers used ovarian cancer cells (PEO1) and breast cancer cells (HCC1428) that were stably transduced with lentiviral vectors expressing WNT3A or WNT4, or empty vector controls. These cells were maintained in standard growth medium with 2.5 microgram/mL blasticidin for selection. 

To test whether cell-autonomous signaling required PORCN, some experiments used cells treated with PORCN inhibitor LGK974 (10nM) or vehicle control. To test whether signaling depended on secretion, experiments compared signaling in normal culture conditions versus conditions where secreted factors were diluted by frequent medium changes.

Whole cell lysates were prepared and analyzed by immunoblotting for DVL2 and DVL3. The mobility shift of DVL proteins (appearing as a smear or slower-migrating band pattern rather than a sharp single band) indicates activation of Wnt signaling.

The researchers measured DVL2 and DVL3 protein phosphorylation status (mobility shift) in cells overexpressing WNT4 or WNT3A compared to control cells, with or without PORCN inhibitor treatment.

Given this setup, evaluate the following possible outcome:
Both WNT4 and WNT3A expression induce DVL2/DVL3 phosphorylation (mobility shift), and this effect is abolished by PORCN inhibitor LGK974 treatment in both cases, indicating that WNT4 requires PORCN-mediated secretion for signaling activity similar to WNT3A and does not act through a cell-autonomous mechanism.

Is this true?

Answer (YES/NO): NO